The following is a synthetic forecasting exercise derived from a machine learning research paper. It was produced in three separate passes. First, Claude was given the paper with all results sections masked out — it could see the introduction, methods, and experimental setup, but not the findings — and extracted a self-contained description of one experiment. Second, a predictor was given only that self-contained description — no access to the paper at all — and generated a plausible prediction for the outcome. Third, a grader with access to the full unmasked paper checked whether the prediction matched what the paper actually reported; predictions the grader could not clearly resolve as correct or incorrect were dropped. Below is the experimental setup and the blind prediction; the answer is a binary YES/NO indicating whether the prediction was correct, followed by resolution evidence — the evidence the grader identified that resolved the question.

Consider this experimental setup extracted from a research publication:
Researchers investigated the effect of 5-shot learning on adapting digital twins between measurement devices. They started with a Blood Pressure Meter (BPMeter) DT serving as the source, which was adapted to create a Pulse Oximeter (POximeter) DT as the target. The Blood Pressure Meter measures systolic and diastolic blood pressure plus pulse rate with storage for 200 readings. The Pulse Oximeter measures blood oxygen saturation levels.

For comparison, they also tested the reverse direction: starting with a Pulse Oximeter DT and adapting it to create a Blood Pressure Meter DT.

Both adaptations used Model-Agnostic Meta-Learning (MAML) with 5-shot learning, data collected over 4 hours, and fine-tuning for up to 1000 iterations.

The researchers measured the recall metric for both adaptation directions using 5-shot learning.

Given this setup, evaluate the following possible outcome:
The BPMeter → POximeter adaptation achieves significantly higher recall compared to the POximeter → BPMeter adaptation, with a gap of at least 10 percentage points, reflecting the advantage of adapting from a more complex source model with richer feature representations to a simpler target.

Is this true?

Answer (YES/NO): NO